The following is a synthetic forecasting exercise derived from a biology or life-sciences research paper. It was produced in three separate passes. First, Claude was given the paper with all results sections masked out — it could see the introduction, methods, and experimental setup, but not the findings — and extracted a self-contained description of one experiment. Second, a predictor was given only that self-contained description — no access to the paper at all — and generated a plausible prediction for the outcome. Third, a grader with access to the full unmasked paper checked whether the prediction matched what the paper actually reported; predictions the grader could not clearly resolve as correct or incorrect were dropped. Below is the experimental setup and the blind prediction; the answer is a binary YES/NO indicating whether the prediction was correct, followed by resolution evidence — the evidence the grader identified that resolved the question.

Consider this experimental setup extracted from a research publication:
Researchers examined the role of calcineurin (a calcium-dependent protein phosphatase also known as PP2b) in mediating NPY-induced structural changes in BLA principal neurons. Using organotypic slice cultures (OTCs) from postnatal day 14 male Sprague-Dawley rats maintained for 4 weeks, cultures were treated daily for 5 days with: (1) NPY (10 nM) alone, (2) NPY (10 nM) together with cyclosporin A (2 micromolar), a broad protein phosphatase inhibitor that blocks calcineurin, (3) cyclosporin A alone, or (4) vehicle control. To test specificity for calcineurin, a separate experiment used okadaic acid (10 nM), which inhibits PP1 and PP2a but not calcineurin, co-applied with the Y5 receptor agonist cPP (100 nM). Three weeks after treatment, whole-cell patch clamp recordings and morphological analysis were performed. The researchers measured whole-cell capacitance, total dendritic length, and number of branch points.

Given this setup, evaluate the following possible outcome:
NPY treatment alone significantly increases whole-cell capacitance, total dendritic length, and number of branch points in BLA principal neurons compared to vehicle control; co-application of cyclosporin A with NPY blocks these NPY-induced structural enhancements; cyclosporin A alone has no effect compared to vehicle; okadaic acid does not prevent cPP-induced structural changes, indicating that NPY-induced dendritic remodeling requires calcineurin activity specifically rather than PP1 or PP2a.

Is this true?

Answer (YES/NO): NO